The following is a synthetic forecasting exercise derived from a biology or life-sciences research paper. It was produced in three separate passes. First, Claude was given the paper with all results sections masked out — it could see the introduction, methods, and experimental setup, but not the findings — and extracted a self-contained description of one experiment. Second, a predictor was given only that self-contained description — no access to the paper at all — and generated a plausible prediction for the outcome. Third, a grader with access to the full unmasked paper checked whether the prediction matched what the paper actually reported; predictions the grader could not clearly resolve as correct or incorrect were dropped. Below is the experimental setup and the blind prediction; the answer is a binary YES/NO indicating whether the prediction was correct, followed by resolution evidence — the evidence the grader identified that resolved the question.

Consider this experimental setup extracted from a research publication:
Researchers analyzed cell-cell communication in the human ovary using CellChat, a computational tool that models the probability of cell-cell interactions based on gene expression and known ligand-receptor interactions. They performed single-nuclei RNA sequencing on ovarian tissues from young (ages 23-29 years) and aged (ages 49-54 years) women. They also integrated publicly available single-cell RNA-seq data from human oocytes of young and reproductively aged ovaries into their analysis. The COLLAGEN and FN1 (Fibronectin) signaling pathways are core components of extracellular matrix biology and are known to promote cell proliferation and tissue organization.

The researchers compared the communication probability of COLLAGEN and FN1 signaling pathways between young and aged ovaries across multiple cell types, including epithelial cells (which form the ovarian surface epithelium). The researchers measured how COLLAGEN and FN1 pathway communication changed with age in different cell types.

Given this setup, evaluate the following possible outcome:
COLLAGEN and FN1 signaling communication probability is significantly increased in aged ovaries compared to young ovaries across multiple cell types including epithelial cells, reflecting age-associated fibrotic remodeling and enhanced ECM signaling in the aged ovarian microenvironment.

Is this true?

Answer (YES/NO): NO